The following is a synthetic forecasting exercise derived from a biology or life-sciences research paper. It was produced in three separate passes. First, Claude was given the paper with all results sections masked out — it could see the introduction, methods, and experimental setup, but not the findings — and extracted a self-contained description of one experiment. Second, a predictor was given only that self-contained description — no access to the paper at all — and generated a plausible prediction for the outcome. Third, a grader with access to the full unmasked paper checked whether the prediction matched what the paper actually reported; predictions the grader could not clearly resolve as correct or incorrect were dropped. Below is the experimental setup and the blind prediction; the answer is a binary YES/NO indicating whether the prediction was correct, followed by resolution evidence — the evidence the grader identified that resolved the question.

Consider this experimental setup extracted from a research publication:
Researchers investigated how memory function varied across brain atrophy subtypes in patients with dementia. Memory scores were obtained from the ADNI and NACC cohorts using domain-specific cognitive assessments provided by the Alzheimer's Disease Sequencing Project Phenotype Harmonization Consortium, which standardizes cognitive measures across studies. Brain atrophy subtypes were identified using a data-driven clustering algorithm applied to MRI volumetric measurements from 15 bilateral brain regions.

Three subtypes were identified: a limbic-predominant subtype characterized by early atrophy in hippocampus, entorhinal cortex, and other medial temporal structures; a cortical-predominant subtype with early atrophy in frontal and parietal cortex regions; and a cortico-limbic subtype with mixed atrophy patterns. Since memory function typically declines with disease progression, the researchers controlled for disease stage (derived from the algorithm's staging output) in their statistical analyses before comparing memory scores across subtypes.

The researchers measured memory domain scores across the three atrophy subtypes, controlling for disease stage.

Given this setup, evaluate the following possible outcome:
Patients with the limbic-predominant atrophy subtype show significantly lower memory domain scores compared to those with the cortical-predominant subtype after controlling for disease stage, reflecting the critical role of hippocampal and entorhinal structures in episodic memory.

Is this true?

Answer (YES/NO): YES